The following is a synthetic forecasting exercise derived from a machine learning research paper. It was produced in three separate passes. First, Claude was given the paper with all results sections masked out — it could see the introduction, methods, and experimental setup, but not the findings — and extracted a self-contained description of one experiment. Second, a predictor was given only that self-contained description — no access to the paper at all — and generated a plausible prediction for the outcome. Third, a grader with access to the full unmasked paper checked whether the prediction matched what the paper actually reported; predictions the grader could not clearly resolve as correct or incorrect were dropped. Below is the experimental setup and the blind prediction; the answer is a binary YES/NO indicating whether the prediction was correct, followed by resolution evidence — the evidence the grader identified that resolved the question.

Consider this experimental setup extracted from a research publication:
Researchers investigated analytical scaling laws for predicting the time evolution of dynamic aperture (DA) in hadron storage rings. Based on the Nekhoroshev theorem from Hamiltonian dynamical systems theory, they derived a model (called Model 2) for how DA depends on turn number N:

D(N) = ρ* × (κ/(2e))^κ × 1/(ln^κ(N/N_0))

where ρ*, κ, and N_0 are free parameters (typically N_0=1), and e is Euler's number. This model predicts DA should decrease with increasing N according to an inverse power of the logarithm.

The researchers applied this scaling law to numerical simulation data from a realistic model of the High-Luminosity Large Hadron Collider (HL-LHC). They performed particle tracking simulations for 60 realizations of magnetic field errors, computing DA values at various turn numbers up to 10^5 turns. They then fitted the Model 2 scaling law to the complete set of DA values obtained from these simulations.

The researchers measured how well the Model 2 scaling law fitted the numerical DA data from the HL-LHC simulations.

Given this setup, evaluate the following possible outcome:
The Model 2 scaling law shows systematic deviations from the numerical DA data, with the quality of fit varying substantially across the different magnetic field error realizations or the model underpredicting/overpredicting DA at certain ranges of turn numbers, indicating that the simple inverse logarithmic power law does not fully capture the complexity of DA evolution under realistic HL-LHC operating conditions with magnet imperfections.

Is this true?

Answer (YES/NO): NO